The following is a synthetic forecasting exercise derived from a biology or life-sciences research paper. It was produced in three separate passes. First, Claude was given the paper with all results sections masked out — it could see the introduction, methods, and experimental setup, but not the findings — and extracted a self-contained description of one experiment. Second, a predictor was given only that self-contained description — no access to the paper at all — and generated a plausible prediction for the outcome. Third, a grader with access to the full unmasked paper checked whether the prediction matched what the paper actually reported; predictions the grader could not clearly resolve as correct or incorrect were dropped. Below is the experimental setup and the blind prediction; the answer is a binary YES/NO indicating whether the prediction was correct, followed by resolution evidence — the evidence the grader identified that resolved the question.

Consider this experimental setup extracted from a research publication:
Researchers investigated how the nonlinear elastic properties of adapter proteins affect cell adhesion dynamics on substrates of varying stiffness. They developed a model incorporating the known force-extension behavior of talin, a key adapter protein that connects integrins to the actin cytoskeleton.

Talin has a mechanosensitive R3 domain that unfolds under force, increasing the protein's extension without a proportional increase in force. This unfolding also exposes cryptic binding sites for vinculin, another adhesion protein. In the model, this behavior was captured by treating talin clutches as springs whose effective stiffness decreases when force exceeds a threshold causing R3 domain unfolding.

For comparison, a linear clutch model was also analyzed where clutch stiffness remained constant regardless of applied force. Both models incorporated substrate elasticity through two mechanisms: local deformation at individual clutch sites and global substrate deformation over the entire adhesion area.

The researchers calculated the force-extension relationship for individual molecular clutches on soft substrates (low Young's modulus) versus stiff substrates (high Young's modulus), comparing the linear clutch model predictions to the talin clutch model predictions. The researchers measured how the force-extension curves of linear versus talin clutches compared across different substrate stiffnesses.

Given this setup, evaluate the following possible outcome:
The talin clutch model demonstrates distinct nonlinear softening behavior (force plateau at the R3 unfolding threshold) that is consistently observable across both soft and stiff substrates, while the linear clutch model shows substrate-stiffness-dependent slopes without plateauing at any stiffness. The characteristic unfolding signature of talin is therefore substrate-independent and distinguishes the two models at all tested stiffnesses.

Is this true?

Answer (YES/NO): NO